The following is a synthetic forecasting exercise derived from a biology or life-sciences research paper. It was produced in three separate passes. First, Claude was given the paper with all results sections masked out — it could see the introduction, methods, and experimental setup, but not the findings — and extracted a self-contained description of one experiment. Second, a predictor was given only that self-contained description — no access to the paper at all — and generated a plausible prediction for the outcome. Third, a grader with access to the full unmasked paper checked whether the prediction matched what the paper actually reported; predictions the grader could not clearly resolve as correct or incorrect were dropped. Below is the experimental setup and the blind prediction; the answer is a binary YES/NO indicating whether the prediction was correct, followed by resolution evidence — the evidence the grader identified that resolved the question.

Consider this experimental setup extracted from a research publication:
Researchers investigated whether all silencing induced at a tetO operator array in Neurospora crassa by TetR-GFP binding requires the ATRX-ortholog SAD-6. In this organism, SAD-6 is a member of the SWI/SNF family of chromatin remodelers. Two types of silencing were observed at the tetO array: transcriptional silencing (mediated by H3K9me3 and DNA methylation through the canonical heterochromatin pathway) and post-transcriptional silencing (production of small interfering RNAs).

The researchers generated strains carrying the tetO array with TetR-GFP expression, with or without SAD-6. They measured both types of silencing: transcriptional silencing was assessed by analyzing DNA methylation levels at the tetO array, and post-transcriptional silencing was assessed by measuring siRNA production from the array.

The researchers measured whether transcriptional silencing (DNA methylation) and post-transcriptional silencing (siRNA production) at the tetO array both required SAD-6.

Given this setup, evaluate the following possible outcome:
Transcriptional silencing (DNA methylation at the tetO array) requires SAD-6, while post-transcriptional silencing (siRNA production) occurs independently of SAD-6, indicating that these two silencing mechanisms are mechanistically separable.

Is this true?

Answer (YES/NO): NO